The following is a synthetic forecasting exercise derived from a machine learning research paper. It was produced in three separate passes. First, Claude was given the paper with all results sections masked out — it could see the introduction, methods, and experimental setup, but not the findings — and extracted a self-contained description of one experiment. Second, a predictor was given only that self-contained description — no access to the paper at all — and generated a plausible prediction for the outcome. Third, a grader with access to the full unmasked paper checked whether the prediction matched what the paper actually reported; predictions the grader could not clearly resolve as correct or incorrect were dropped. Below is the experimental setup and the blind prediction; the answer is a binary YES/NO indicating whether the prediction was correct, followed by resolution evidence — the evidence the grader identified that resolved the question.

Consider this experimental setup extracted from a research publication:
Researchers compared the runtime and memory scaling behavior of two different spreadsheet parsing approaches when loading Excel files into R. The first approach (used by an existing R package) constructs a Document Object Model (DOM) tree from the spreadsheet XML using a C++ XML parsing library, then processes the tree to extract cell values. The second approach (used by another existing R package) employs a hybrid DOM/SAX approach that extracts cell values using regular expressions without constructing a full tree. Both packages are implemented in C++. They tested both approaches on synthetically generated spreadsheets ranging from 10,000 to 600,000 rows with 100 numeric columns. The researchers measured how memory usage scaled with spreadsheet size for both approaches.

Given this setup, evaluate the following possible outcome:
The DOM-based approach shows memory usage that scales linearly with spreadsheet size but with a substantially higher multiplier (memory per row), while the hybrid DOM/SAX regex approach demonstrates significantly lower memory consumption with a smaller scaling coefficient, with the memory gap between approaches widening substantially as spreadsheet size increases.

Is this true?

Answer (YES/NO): YES